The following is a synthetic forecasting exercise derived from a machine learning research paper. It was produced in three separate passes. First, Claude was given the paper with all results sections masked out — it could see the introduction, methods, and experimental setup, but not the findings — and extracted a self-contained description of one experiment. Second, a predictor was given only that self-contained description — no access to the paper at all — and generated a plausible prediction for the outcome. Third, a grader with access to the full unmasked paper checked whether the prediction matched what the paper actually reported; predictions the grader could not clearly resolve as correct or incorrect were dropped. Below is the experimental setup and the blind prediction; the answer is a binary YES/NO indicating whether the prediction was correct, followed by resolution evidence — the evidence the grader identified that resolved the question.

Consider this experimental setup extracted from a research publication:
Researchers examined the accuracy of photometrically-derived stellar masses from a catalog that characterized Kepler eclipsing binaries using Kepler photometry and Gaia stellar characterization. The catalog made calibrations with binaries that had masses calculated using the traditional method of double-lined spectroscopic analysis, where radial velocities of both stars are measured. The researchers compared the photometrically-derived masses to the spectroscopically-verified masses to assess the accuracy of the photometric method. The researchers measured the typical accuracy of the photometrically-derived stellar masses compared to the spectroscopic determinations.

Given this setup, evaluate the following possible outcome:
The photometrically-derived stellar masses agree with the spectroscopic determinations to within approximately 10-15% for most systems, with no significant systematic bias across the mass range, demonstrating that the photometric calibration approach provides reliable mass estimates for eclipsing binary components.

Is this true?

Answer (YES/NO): NO